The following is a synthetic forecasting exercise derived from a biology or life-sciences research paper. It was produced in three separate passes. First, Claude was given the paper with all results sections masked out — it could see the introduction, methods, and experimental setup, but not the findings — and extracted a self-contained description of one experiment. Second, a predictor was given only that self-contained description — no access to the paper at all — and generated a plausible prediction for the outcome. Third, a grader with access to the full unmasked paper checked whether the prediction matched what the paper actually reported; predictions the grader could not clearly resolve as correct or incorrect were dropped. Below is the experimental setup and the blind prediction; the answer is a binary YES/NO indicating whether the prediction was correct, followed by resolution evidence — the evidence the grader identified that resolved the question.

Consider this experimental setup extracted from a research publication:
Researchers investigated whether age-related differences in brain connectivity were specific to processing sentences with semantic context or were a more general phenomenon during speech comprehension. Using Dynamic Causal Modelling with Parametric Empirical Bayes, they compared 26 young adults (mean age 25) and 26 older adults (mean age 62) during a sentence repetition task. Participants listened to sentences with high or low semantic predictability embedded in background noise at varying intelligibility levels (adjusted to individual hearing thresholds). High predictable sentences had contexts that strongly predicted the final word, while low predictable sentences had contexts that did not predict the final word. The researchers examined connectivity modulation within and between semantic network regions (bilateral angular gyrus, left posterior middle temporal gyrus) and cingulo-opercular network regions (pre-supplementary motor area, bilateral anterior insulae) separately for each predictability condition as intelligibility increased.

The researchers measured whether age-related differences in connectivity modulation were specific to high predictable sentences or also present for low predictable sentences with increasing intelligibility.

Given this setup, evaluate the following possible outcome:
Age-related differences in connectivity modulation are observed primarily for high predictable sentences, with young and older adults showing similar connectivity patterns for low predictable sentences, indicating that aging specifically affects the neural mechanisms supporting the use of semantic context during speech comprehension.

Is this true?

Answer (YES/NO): YES